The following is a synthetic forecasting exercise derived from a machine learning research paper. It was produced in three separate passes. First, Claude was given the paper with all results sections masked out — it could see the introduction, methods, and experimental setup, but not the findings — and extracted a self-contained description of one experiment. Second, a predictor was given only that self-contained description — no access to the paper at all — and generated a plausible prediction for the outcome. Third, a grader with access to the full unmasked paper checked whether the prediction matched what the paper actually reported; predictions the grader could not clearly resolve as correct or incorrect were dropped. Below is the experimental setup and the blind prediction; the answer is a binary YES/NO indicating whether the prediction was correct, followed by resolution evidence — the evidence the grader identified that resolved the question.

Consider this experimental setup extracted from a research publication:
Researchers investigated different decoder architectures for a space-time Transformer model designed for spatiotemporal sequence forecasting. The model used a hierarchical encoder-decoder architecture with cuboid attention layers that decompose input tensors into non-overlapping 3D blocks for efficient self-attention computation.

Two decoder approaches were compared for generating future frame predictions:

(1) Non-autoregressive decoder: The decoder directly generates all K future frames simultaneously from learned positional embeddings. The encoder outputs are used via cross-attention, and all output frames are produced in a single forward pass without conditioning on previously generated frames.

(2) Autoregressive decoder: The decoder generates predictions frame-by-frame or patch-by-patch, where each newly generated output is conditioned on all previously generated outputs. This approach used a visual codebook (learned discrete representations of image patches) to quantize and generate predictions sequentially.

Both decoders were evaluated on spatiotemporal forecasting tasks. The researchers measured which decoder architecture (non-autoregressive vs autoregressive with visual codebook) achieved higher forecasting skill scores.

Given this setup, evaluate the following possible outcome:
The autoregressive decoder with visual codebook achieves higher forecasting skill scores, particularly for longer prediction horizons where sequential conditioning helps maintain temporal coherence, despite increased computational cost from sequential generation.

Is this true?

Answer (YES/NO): NO